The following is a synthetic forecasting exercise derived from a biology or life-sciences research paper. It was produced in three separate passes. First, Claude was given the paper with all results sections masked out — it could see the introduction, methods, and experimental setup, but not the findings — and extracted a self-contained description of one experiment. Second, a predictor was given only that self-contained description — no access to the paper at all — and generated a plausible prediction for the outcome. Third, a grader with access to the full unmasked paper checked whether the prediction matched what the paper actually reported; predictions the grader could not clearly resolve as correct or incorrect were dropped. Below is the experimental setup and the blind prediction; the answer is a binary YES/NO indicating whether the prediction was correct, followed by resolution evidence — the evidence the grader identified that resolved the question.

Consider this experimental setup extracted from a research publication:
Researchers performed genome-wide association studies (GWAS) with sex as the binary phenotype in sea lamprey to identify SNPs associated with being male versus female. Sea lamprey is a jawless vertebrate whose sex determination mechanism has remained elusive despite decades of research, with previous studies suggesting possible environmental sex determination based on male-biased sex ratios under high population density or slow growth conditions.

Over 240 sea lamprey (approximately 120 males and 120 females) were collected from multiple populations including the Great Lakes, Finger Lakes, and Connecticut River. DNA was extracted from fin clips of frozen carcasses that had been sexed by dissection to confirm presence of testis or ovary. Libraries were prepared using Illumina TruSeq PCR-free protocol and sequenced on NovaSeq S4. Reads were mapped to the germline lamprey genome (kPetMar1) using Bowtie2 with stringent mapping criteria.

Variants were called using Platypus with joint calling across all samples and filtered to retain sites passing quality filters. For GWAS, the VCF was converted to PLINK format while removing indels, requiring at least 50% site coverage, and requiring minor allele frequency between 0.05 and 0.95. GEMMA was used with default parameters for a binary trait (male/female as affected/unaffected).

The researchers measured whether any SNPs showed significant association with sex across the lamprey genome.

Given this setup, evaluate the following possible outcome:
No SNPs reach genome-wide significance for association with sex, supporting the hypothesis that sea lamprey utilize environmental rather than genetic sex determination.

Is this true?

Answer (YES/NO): YES